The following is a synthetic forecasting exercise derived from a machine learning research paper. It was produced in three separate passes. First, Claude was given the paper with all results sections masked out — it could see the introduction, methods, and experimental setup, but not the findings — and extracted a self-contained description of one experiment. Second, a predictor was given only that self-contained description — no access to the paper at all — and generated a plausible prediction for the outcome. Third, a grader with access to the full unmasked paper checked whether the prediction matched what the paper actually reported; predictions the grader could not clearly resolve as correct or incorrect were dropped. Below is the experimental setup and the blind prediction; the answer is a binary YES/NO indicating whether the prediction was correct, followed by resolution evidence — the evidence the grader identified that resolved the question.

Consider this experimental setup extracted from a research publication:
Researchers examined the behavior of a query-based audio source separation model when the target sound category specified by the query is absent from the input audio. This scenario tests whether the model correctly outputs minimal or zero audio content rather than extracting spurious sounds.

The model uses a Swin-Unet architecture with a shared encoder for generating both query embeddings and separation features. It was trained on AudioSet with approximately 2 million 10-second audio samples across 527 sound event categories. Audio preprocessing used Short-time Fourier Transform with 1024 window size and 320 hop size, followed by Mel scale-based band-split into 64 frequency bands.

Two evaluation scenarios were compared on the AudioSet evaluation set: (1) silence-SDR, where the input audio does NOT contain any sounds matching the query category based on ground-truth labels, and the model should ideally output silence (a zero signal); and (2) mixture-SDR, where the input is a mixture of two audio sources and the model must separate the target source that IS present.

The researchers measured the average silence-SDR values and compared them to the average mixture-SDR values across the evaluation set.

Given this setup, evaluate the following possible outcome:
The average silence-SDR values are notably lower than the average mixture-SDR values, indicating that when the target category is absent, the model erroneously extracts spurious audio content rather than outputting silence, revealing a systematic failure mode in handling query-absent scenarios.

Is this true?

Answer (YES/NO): NO